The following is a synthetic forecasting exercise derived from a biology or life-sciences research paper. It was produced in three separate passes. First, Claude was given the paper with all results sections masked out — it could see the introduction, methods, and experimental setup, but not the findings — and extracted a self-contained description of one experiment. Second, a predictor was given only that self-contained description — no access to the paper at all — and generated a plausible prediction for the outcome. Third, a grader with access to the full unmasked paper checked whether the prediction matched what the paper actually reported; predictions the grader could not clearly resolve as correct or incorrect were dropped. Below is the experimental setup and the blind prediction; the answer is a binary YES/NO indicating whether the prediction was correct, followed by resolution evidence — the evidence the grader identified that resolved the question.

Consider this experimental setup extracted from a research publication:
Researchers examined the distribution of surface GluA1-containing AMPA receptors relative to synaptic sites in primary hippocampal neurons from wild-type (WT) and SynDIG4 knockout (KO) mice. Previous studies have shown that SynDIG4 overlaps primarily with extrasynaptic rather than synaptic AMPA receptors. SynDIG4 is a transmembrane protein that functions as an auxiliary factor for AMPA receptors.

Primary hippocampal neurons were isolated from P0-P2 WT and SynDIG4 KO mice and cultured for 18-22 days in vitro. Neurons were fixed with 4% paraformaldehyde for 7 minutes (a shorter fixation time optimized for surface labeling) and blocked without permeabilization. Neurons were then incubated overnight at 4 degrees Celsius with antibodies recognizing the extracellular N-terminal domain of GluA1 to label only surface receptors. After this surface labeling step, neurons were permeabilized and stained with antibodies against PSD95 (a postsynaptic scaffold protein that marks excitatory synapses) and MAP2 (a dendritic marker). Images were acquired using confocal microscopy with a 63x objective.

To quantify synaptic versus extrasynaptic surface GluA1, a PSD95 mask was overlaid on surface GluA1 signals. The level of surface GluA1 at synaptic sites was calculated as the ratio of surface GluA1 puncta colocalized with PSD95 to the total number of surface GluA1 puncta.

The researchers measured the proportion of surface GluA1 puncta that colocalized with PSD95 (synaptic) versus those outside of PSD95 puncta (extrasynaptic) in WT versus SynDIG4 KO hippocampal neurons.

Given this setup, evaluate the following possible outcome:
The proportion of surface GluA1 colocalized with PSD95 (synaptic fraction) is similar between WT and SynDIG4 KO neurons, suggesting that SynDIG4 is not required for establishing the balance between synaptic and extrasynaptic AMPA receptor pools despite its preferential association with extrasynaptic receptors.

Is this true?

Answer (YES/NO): NO